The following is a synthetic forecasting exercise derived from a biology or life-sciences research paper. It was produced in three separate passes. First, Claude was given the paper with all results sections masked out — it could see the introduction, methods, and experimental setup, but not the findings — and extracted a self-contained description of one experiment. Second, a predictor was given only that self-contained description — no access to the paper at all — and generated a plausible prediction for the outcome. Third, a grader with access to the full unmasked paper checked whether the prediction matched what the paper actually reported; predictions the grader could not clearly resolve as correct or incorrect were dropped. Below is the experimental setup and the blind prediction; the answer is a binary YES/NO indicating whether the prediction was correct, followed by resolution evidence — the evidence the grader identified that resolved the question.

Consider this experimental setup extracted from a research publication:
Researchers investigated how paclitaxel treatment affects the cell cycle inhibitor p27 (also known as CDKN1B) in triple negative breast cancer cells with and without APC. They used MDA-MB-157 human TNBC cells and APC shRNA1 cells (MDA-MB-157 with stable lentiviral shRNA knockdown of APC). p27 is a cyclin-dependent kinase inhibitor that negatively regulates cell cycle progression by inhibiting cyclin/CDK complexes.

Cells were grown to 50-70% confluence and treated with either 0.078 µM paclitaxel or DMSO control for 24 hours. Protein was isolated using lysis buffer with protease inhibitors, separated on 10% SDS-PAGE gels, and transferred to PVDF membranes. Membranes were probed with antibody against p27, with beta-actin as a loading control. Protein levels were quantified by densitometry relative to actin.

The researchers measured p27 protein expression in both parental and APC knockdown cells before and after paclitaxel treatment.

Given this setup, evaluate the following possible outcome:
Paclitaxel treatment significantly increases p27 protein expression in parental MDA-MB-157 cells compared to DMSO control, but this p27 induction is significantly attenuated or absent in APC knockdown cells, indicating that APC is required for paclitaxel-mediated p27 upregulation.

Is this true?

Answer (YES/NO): NO